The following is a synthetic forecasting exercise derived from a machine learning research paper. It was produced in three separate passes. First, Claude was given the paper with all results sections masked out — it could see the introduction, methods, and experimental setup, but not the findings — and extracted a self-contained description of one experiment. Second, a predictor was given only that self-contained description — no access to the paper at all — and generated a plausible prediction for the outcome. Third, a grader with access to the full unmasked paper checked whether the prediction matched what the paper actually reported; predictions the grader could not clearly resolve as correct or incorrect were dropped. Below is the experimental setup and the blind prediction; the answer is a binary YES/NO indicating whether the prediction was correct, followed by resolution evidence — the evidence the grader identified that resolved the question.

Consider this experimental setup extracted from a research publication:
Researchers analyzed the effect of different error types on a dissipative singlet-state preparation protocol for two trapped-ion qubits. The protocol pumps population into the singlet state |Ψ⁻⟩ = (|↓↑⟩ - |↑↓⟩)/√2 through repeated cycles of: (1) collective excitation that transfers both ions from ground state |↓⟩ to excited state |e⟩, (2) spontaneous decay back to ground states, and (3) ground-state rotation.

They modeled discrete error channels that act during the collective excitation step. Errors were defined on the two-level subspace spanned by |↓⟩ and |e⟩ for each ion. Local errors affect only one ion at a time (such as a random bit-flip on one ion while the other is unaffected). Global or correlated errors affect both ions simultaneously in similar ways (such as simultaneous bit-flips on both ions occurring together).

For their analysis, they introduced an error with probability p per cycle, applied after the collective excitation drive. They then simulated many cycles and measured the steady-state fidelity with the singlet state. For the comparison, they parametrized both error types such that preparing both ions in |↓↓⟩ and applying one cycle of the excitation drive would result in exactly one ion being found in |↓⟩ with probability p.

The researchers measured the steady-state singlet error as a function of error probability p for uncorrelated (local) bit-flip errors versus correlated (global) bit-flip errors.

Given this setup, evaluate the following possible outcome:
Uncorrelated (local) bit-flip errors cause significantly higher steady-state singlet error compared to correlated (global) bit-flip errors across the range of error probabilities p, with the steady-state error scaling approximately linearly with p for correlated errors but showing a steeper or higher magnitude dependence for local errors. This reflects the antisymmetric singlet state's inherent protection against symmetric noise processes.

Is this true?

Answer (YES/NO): YES